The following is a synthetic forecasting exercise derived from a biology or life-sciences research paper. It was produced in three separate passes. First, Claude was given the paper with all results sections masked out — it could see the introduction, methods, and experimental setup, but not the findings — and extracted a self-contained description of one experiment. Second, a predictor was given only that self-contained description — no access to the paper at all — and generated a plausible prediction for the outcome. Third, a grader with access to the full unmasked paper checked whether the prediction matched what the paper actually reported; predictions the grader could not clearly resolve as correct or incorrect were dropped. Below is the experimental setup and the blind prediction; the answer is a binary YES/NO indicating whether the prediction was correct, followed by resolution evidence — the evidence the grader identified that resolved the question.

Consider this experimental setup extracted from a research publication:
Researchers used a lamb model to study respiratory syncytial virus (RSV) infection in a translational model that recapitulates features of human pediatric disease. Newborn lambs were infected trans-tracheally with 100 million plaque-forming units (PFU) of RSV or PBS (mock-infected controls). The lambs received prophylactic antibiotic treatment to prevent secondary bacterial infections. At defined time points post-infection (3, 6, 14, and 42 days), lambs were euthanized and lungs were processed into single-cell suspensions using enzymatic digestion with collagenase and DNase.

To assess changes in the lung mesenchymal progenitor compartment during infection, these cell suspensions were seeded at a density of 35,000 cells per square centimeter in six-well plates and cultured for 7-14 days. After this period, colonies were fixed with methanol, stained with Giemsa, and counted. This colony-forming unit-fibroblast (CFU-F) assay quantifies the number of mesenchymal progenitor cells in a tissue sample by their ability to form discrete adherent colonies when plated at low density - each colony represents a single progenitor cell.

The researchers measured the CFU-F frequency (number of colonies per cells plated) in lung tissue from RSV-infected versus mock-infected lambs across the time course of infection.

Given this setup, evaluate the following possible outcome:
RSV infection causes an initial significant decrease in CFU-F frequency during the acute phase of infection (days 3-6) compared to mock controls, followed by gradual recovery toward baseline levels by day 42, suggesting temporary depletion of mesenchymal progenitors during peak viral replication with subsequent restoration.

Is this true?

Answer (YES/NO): NO